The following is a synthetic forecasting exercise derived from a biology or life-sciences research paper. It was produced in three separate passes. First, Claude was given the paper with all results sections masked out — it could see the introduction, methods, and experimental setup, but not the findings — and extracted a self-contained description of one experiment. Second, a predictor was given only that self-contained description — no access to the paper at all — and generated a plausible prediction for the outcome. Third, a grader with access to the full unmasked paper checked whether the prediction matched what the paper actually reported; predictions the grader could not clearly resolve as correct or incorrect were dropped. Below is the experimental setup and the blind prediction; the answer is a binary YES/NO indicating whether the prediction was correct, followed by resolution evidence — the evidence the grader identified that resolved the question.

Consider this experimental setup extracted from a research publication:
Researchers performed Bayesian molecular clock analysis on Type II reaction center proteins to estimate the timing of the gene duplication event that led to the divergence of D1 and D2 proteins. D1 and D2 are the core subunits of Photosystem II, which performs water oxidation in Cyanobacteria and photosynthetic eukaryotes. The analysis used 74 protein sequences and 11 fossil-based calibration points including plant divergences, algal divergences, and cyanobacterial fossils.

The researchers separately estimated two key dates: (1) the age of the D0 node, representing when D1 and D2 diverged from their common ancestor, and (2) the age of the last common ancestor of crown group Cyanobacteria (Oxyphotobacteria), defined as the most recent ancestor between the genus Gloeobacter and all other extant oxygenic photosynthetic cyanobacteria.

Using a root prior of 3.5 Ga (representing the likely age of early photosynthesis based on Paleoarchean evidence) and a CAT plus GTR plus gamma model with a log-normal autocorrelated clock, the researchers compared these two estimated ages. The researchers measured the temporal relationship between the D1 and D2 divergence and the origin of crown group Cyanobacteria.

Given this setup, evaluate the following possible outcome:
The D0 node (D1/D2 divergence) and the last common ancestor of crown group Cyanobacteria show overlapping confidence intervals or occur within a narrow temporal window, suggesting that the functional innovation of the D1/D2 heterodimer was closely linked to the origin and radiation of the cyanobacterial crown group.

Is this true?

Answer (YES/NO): NO